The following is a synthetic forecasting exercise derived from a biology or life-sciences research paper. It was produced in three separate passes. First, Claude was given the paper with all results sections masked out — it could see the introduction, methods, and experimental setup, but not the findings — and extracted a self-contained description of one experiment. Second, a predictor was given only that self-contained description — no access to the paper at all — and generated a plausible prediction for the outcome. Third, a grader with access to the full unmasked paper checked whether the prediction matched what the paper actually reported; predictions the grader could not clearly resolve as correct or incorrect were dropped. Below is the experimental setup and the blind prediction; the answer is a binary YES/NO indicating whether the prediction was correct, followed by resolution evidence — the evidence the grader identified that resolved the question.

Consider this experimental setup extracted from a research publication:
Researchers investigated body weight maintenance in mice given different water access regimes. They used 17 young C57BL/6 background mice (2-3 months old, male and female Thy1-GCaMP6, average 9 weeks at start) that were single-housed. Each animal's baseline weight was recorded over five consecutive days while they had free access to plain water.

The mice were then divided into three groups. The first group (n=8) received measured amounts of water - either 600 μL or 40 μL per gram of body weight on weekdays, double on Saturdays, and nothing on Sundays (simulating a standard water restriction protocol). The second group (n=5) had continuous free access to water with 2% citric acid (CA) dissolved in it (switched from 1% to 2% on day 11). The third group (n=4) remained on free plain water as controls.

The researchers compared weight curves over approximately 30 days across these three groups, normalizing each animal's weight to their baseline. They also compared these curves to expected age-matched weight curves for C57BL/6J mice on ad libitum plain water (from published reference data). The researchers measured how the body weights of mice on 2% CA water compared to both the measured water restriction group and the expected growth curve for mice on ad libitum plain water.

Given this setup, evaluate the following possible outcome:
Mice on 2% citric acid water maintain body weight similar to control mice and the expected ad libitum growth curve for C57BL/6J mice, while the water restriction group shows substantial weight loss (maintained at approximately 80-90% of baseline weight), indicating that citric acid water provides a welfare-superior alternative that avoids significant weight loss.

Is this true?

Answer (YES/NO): NO